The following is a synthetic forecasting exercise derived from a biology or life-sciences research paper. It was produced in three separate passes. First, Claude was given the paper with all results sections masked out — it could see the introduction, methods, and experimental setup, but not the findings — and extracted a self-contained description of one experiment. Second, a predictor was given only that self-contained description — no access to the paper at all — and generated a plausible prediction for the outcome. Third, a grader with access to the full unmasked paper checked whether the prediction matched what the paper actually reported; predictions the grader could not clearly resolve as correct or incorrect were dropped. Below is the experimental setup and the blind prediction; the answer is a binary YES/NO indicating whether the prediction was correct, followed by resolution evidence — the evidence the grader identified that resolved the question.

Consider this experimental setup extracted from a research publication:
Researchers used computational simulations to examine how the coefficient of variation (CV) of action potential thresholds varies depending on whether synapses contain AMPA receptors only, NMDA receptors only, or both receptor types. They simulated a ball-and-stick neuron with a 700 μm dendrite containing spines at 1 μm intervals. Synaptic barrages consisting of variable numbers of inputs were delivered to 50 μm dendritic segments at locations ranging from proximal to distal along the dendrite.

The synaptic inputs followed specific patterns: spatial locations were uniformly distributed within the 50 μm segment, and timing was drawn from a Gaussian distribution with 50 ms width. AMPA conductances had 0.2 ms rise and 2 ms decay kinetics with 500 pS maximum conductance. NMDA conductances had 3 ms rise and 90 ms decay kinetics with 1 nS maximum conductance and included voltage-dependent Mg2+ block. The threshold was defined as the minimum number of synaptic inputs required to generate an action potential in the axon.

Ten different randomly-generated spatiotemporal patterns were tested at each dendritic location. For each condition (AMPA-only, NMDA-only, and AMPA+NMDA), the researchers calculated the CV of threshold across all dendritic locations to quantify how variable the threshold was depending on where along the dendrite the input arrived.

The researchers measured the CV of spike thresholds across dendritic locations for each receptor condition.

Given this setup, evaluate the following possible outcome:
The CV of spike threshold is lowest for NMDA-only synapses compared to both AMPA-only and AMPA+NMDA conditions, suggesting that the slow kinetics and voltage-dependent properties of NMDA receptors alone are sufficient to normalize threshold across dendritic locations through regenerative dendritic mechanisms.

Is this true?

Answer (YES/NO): NO